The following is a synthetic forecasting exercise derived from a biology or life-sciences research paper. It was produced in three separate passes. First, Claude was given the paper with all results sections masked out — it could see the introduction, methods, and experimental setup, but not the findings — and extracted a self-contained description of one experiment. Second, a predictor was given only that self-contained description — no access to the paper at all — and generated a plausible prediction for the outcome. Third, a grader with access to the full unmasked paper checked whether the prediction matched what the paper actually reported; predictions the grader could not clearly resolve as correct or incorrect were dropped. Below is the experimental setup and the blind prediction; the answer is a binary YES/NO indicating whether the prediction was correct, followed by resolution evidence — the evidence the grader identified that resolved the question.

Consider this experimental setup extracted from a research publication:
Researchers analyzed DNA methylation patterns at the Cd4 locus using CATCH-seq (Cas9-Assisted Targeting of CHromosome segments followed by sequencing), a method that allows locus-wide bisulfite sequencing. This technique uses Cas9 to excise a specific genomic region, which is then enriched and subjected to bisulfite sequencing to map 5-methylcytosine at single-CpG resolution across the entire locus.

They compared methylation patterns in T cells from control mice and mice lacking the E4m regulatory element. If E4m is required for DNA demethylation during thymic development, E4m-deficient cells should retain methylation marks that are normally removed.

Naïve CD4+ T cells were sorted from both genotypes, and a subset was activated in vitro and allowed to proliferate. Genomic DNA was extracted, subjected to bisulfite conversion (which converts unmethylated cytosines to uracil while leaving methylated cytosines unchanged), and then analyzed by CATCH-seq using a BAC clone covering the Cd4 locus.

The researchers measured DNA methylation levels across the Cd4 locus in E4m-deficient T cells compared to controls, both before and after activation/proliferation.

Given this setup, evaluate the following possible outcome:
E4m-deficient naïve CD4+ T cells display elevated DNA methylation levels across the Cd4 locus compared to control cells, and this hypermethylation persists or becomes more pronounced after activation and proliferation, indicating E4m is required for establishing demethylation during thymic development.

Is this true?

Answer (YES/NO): YES